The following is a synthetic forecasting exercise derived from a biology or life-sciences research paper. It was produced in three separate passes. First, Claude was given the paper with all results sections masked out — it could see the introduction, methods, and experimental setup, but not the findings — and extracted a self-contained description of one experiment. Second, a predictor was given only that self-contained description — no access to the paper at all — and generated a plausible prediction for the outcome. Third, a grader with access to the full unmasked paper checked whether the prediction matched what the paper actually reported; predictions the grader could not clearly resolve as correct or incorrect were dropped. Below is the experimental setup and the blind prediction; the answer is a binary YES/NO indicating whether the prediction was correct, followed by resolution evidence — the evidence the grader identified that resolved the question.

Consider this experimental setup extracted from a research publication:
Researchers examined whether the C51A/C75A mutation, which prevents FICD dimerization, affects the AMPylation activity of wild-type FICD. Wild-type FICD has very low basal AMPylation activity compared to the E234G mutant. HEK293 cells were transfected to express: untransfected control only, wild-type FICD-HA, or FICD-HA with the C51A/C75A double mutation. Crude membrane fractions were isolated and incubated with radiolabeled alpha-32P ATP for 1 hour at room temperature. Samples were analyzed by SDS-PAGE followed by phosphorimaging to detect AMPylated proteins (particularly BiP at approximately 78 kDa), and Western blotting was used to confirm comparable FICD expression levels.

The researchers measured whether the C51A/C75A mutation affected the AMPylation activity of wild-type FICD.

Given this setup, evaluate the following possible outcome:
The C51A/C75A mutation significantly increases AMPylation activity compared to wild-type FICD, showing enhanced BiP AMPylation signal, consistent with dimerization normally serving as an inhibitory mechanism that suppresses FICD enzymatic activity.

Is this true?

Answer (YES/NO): NO